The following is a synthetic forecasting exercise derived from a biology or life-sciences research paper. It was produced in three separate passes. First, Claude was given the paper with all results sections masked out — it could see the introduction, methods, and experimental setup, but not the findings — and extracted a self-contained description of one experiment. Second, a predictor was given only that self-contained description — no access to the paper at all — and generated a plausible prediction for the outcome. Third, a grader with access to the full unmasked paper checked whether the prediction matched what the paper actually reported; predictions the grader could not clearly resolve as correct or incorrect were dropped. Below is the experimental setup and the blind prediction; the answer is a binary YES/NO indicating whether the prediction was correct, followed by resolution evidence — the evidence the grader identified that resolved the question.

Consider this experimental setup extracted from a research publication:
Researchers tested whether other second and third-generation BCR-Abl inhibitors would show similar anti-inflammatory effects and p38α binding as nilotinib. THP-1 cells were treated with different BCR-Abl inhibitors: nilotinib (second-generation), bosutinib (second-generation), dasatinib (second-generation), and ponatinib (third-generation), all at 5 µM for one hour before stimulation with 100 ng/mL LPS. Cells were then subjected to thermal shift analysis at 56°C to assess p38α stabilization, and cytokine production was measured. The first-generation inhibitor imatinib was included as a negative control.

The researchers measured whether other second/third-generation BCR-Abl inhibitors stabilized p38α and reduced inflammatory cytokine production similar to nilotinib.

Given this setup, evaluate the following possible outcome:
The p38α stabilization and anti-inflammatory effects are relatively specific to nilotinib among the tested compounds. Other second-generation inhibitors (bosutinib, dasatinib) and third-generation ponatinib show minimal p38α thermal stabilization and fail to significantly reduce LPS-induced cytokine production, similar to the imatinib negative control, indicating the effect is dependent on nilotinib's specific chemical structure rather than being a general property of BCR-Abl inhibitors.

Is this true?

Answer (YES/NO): NO